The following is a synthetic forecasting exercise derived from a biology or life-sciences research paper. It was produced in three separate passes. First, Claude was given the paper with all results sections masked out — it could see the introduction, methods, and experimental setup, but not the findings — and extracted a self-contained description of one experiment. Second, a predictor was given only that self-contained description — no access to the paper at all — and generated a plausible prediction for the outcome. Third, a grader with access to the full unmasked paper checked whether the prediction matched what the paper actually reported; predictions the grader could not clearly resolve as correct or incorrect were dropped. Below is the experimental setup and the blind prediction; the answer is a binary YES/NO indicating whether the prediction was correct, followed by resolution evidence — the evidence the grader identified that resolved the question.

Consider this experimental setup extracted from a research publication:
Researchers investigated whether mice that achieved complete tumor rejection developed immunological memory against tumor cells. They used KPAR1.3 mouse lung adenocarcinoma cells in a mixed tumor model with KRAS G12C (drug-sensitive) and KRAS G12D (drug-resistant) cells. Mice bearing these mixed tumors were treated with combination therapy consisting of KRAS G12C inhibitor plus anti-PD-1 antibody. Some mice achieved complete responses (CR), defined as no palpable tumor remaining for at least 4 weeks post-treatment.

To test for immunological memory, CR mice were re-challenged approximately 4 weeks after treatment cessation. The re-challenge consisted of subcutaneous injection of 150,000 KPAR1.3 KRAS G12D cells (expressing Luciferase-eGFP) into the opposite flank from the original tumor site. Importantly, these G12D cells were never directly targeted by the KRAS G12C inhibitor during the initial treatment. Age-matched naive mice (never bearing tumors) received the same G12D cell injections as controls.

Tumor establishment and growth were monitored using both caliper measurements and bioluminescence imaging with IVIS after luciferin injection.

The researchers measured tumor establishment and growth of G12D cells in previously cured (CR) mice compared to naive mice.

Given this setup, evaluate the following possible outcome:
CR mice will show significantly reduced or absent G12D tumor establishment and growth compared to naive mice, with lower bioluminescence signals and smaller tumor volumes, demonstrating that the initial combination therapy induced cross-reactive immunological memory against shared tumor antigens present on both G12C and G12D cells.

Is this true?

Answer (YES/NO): YES